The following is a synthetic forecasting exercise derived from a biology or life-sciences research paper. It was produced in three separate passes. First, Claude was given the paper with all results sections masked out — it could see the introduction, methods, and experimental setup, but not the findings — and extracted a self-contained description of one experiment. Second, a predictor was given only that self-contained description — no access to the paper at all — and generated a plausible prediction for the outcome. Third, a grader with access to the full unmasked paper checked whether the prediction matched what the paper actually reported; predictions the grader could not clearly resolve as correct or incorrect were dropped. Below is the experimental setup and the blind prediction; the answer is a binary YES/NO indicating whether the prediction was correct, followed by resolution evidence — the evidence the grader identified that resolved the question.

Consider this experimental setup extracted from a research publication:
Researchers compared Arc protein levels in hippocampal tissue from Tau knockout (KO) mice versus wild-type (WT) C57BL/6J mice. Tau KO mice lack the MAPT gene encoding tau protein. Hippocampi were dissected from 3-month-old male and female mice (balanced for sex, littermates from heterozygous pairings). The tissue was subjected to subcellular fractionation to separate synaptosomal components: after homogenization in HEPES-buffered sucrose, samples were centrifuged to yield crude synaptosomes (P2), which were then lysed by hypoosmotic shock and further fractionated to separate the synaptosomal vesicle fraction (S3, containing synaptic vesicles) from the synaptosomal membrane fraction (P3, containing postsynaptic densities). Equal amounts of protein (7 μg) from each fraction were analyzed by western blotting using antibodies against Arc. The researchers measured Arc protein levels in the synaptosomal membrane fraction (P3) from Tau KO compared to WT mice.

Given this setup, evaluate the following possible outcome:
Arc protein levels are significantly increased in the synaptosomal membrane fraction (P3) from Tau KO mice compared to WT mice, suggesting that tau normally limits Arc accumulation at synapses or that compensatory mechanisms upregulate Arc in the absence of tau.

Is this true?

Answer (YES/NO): NO